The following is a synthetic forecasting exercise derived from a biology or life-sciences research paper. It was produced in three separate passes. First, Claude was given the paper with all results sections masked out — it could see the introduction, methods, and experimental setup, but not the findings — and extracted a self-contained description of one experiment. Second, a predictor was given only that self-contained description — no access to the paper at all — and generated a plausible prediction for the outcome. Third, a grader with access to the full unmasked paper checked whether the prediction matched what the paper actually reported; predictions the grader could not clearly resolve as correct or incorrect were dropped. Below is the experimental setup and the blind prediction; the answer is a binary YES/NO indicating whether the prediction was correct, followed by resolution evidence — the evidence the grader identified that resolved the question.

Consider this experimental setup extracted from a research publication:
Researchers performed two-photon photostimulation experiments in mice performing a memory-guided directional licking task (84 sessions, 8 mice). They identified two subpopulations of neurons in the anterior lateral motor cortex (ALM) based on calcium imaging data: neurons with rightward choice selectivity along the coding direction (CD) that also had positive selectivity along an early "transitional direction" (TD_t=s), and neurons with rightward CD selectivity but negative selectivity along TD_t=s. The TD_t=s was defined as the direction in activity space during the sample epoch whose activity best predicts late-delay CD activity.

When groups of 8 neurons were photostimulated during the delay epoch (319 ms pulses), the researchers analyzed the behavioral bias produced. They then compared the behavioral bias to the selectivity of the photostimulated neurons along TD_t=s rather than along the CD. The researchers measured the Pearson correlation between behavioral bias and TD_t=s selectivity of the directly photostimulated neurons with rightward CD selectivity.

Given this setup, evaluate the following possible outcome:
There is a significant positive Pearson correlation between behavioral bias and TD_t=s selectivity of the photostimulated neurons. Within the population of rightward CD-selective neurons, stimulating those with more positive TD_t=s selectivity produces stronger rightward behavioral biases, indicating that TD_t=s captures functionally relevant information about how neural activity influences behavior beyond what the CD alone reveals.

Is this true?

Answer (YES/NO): YES